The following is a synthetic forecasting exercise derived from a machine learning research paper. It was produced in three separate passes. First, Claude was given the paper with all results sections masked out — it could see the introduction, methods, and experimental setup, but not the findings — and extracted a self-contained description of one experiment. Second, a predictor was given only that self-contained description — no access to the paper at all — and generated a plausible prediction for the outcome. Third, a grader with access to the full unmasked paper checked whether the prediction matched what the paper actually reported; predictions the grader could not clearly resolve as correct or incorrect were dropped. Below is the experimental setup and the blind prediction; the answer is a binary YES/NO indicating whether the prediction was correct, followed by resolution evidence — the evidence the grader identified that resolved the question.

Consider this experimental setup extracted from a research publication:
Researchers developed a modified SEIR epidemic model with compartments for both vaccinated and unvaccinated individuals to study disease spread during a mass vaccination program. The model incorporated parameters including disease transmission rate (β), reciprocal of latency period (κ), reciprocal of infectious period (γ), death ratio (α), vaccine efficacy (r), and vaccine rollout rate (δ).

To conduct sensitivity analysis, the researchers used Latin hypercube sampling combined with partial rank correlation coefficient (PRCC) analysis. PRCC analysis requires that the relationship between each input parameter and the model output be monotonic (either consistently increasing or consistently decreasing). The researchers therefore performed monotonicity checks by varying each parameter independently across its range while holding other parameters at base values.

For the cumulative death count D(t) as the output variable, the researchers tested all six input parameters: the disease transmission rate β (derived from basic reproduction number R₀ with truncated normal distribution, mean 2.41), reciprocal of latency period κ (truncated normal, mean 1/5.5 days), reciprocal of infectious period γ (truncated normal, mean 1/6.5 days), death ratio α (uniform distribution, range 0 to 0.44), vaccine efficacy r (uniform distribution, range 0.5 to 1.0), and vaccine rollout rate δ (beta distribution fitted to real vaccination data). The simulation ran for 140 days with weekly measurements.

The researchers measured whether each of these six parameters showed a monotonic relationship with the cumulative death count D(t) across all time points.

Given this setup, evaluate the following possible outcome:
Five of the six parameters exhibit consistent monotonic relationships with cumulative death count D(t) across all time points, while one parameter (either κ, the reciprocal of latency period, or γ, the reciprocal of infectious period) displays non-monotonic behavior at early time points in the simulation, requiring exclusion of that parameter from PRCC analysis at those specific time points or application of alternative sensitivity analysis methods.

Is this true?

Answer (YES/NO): NO